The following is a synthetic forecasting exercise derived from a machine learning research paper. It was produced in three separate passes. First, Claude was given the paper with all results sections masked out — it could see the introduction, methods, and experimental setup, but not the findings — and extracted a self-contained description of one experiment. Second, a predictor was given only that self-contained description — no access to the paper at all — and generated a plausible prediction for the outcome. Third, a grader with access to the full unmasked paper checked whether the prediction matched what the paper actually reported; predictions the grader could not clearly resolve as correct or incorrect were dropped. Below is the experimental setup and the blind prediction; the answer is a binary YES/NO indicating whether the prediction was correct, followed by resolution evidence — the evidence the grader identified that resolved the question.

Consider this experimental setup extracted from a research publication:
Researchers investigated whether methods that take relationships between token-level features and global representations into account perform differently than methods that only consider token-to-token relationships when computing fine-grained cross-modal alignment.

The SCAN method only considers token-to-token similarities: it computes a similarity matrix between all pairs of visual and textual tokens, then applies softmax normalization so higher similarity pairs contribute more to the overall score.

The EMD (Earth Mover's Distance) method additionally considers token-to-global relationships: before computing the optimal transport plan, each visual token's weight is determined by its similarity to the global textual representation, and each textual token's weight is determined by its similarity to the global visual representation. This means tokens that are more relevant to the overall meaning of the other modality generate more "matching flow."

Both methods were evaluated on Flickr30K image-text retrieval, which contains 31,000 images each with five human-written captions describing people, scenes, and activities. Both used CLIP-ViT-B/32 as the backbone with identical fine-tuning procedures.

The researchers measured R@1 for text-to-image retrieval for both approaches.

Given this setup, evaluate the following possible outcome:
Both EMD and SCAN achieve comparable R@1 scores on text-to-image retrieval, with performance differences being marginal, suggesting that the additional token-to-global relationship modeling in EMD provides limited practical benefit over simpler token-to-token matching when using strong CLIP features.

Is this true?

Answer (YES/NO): NO